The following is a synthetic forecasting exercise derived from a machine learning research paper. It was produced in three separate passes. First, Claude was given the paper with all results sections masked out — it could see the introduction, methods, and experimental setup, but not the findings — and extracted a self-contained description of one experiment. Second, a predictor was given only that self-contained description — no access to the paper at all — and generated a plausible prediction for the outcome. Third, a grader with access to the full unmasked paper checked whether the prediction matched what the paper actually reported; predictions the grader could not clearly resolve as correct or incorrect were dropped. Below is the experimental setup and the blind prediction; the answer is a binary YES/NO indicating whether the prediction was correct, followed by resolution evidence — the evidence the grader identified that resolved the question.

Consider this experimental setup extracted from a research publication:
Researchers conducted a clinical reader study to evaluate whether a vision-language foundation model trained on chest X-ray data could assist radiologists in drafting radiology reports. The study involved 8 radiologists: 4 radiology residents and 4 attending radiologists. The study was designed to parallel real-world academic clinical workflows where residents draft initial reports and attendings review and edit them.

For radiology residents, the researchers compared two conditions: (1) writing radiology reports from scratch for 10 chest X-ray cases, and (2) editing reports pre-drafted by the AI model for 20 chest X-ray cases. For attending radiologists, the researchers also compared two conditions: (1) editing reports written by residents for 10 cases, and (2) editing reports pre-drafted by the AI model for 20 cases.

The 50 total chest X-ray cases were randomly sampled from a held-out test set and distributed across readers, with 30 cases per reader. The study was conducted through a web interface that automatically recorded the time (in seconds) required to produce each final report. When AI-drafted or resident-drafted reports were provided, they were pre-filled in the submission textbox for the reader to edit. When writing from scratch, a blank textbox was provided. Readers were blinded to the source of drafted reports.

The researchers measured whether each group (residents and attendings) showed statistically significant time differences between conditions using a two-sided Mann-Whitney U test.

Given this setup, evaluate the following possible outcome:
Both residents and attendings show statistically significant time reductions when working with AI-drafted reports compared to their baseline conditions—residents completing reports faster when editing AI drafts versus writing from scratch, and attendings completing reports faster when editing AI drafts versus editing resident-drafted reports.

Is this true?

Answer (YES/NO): NO